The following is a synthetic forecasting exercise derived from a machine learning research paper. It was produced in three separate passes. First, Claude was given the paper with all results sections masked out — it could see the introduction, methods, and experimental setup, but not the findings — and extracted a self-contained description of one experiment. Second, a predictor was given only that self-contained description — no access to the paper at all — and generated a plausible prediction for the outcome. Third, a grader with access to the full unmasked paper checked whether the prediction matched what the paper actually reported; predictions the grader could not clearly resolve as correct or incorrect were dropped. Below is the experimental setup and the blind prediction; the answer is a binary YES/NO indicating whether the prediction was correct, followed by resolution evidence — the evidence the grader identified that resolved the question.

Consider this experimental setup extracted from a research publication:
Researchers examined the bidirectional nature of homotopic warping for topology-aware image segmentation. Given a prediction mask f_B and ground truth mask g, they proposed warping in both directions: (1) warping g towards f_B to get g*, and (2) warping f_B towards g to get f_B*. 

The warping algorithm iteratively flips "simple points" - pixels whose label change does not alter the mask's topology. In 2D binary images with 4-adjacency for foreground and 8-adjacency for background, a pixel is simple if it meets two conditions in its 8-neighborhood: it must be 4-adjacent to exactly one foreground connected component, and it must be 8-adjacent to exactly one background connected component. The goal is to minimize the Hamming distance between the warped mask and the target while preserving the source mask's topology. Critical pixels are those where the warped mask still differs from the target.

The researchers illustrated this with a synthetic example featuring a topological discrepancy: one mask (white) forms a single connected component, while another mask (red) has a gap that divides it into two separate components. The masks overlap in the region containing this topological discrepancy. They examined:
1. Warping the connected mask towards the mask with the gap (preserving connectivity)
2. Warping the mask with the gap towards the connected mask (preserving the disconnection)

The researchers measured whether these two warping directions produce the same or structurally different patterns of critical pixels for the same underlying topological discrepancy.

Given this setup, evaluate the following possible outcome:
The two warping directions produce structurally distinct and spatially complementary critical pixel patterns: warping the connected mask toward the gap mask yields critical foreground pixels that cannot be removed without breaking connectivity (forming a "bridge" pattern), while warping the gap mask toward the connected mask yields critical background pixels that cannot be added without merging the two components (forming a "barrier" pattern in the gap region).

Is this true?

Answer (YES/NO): YES